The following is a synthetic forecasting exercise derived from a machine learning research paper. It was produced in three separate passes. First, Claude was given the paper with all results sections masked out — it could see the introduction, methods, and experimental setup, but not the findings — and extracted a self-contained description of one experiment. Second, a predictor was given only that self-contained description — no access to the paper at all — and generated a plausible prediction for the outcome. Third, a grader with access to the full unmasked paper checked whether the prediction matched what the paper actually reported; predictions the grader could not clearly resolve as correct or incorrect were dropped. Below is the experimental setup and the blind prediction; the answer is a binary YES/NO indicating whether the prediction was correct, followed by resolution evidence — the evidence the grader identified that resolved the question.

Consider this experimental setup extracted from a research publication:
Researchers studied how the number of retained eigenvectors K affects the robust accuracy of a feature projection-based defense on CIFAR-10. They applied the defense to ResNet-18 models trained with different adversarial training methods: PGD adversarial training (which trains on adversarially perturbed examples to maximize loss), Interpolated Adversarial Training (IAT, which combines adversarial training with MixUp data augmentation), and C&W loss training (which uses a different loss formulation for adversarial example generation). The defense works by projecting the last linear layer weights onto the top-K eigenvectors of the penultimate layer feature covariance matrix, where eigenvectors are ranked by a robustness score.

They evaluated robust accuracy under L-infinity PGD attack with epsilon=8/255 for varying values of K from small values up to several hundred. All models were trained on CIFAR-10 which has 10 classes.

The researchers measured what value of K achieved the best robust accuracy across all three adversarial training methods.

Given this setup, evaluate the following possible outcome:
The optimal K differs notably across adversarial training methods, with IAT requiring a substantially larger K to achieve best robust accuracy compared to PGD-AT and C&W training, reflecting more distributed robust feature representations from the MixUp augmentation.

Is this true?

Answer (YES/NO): NO